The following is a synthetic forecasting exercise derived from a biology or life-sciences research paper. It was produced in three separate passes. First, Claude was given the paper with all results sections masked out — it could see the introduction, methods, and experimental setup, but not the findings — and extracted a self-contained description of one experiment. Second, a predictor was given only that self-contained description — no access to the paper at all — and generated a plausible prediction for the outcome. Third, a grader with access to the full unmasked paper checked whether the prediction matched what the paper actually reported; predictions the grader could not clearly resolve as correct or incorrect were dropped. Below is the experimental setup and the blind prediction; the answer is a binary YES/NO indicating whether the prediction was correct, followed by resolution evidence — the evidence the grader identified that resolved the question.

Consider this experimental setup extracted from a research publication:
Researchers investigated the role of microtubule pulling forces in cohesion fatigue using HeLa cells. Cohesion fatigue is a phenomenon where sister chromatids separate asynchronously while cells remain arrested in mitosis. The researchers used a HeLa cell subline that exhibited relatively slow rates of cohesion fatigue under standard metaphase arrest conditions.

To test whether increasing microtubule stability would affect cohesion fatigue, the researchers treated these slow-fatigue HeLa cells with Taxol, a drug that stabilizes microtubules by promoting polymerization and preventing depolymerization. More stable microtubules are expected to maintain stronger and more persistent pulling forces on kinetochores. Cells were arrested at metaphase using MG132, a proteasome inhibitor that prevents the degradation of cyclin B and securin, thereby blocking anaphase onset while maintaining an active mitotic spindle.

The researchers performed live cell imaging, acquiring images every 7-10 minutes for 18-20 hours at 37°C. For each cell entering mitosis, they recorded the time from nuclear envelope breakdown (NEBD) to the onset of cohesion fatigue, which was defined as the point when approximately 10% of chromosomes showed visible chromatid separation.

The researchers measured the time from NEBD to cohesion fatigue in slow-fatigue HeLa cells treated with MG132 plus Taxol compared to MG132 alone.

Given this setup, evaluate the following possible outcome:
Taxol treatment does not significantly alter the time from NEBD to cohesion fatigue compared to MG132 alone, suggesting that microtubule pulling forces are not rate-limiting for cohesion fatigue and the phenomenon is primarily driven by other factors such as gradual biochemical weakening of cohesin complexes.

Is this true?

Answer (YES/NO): NO